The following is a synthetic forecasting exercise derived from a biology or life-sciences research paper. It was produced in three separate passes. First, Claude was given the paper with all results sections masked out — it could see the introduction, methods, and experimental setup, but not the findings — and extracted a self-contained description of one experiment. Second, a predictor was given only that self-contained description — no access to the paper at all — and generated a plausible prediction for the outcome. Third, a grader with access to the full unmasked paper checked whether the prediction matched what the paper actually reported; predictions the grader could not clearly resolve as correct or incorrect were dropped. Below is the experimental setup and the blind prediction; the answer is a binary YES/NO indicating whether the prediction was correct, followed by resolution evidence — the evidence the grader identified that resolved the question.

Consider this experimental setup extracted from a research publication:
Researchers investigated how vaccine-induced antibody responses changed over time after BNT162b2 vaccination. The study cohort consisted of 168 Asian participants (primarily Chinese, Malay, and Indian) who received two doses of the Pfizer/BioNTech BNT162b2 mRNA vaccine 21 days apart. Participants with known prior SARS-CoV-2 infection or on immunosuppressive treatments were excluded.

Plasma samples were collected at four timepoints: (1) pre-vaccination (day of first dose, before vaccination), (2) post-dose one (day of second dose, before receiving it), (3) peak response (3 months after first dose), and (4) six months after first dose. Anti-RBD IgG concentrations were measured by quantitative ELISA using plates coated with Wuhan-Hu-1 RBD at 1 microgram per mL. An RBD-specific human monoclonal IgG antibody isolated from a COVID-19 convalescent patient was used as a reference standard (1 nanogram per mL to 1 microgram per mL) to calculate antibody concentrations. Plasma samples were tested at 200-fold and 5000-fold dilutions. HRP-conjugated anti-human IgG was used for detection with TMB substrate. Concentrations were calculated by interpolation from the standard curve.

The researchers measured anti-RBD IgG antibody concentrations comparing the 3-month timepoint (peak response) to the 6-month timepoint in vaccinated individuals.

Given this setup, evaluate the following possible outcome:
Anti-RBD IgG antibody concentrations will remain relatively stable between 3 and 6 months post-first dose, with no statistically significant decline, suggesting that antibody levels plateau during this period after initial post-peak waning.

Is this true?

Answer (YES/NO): NO